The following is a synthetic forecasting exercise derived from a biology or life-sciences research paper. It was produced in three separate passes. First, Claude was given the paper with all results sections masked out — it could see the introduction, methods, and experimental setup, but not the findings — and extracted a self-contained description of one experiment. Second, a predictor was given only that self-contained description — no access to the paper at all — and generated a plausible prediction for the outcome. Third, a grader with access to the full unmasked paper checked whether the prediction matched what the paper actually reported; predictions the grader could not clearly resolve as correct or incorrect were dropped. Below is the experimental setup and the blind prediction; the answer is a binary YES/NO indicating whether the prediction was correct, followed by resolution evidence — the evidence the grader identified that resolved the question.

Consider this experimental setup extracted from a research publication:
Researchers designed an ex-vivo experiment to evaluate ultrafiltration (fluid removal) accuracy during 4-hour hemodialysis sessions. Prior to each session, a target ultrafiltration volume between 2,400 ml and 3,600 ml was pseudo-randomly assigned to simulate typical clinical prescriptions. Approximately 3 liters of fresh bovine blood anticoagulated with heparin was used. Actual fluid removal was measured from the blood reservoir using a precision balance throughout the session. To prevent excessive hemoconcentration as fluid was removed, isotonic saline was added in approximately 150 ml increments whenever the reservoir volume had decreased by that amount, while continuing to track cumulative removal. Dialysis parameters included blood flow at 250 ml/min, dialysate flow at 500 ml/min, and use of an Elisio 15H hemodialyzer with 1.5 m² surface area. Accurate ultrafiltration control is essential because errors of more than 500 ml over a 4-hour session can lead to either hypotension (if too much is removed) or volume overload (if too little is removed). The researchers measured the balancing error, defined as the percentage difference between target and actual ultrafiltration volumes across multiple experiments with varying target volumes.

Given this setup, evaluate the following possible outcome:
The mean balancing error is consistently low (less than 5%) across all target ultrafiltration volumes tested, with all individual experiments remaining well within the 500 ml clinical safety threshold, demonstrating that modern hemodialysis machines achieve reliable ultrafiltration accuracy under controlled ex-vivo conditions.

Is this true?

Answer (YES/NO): YES